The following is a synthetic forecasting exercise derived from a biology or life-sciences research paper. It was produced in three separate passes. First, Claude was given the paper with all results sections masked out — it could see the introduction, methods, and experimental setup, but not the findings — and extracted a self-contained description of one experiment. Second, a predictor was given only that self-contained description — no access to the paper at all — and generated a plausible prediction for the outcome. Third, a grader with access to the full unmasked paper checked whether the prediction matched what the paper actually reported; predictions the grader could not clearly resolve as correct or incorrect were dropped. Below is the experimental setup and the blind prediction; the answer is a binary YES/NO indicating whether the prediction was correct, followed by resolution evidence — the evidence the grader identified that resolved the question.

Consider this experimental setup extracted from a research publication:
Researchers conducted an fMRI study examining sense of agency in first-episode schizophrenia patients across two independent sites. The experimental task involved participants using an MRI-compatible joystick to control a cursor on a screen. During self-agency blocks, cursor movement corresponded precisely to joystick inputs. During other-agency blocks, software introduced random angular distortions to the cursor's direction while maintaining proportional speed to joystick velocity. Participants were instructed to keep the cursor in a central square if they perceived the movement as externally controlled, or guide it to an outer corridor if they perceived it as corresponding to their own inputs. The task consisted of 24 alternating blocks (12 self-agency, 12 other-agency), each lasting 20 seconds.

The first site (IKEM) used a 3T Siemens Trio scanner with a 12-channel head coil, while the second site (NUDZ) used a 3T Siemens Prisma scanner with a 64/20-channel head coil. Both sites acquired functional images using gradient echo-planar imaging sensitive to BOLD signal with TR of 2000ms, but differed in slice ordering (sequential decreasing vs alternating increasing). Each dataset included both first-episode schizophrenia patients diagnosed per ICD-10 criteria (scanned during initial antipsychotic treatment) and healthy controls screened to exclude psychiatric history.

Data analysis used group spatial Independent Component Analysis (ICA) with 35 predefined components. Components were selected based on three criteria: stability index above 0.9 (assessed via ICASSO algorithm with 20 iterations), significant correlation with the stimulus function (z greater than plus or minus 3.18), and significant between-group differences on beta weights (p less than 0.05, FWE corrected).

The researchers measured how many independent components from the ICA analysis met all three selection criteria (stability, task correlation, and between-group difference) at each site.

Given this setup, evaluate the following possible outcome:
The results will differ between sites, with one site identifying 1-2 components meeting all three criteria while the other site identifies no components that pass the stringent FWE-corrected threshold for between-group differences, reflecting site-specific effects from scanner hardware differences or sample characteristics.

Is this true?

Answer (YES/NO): NO